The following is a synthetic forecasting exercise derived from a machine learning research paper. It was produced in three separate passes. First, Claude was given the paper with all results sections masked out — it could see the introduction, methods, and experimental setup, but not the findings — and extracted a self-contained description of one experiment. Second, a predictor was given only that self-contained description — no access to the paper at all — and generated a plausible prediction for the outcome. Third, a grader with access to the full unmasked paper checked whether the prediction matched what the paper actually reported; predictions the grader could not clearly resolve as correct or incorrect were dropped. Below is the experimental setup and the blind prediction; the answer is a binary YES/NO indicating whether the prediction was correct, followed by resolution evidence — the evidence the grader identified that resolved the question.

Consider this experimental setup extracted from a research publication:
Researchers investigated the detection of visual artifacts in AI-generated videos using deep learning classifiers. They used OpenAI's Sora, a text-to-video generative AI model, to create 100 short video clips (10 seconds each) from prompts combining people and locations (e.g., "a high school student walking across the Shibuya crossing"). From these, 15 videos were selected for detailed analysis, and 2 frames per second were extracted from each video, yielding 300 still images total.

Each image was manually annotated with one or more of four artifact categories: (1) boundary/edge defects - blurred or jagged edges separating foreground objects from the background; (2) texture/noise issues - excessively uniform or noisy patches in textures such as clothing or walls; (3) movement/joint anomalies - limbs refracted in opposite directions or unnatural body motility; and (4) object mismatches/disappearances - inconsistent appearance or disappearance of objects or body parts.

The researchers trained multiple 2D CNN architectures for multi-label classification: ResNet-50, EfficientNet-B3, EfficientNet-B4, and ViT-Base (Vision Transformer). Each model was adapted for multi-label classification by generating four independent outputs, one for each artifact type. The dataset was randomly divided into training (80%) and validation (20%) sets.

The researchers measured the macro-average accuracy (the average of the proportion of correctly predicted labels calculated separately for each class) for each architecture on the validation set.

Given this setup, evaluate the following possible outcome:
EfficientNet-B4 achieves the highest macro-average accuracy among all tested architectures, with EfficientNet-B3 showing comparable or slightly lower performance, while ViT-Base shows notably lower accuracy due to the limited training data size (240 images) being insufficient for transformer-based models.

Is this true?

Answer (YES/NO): NO